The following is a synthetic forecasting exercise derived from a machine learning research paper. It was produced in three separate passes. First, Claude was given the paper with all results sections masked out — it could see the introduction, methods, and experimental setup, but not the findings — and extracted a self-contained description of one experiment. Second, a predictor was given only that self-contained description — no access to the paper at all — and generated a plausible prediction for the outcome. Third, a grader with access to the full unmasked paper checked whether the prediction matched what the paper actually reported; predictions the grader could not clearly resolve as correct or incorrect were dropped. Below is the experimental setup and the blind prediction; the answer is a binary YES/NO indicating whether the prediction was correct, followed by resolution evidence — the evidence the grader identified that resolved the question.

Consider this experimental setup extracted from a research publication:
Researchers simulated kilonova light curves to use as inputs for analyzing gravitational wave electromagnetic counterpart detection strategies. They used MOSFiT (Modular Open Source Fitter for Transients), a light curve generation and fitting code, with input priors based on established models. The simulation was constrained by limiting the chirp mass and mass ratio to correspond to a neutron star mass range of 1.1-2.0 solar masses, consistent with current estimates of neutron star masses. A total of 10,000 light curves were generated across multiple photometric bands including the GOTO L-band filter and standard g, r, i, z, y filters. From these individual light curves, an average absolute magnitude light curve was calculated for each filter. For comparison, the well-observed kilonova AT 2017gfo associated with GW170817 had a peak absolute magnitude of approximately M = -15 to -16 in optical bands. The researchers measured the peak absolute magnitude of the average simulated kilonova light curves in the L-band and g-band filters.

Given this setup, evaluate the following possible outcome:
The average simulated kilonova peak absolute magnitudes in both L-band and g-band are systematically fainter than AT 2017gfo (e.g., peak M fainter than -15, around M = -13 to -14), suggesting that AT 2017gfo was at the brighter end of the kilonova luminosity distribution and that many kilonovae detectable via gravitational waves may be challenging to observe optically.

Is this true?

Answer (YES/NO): YES